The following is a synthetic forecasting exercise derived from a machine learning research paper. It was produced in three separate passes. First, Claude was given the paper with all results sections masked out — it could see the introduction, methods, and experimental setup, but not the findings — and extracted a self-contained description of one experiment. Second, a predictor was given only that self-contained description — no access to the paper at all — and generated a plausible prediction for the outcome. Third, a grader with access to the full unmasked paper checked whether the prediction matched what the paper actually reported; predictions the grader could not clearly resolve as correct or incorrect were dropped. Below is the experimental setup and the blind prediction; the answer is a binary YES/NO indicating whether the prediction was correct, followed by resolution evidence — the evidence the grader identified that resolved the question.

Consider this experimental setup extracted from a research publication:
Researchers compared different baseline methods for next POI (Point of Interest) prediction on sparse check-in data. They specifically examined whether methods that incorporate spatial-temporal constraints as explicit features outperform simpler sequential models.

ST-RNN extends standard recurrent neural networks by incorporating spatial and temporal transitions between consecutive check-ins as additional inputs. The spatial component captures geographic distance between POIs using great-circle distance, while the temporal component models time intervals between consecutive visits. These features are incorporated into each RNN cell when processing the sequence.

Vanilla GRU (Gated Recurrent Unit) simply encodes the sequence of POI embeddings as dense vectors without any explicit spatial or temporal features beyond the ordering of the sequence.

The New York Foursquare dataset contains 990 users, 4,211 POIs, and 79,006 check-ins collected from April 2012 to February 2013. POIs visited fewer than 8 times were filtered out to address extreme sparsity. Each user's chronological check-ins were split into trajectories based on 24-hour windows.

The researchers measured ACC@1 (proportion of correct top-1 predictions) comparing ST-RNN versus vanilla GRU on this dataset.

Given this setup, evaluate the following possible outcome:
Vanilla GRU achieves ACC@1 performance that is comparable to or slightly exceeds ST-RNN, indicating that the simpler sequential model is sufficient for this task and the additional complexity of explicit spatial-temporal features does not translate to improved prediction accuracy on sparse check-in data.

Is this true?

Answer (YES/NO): YES